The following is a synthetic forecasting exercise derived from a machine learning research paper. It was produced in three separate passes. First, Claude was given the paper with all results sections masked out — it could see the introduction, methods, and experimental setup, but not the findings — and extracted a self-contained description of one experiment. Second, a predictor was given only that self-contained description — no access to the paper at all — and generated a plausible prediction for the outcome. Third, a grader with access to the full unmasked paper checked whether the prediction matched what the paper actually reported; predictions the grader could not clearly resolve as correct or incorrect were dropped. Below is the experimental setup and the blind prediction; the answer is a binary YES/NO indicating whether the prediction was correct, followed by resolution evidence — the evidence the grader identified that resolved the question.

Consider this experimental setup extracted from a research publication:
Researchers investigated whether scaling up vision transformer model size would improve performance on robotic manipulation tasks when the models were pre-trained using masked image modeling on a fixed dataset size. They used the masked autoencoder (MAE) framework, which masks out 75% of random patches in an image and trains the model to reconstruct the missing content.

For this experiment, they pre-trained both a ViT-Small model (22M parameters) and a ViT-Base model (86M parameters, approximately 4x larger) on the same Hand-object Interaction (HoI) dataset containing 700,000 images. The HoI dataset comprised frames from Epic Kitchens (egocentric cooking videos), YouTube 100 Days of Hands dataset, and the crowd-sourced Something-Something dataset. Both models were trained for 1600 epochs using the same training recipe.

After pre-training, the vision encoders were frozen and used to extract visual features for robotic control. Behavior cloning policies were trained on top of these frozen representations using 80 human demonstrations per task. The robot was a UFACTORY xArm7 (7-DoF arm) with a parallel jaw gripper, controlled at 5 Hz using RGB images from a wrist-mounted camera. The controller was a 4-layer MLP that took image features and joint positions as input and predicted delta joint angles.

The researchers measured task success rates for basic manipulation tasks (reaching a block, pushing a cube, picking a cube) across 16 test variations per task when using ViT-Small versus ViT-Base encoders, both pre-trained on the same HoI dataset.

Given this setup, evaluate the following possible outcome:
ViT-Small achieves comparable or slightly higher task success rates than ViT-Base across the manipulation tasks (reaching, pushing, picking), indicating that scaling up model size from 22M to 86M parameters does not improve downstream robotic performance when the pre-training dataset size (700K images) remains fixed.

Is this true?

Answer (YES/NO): YES